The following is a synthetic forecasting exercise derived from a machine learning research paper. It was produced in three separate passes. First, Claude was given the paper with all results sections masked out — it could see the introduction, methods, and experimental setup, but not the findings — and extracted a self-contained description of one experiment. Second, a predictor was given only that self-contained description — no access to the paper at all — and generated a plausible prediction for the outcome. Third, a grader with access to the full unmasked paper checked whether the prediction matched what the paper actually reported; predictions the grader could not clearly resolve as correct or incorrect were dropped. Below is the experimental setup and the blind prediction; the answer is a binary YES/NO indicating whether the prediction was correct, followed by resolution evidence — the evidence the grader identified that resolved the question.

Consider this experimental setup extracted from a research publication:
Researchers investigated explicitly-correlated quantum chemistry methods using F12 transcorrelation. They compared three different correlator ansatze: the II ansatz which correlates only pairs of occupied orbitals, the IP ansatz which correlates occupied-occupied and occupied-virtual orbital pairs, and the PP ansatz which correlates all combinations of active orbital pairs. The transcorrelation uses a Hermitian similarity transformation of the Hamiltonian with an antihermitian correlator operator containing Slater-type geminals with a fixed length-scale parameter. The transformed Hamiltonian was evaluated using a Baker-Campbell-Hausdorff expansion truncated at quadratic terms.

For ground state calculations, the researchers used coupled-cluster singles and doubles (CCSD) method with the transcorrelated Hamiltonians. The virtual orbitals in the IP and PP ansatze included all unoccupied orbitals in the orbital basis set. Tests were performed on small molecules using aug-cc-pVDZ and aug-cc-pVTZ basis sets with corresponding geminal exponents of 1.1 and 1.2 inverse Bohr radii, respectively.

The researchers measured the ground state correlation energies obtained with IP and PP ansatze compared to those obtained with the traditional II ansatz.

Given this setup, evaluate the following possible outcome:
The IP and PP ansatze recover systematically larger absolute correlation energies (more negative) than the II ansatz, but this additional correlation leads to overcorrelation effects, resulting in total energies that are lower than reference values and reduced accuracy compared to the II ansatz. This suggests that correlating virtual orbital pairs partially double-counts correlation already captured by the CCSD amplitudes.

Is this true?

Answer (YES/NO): NO